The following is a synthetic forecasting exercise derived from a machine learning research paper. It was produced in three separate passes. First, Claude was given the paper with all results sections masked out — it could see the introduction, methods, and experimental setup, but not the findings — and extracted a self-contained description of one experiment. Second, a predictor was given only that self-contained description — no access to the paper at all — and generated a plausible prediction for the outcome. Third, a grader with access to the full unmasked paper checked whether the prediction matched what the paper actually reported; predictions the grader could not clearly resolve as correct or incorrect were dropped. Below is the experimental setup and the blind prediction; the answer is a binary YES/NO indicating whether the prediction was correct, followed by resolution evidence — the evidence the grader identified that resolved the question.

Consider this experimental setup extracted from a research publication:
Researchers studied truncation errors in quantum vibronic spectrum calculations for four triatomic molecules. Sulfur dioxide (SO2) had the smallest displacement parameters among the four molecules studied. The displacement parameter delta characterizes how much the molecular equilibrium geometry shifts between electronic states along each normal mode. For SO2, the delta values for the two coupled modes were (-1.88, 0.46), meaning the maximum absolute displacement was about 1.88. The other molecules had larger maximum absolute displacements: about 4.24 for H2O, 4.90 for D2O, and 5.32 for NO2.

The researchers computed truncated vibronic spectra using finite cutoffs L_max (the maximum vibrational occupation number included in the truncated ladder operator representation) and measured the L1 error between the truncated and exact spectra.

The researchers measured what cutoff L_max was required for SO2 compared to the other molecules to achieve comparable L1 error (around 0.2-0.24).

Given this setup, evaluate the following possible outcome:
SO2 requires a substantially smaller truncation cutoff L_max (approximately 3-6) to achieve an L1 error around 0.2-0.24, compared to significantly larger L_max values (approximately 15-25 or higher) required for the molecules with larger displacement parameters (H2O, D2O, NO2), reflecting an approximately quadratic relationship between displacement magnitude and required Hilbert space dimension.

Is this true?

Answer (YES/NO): NO